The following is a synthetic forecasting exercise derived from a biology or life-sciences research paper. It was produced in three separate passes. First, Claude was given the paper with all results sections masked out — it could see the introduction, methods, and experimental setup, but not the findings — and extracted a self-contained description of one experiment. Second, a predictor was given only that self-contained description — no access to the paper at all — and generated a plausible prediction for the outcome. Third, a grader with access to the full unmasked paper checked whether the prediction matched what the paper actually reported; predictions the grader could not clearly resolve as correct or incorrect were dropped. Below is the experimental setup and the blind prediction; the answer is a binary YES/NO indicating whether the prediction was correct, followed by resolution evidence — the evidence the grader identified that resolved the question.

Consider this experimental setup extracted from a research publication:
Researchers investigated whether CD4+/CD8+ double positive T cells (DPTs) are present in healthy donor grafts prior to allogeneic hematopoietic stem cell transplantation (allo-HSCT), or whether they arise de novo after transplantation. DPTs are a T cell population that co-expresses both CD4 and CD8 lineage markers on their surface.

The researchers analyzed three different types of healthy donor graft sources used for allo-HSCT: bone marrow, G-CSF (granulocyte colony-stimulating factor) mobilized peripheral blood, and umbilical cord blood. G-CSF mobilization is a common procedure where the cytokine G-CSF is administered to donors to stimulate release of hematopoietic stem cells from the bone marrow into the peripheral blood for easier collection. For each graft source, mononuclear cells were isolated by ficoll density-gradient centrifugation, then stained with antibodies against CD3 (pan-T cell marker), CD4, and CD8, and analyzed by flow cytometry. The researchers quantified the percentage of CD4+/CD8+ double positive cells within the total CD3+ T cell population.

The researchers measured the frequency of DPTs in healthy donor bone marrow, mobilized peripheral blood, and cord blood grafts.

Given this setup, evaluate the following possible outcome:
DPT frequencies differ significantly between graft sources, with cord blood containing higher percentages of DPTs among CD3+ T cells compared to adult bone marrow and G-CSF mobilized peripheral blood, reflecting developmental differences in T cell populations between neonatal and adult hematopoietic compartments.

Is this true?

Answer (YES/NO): NO